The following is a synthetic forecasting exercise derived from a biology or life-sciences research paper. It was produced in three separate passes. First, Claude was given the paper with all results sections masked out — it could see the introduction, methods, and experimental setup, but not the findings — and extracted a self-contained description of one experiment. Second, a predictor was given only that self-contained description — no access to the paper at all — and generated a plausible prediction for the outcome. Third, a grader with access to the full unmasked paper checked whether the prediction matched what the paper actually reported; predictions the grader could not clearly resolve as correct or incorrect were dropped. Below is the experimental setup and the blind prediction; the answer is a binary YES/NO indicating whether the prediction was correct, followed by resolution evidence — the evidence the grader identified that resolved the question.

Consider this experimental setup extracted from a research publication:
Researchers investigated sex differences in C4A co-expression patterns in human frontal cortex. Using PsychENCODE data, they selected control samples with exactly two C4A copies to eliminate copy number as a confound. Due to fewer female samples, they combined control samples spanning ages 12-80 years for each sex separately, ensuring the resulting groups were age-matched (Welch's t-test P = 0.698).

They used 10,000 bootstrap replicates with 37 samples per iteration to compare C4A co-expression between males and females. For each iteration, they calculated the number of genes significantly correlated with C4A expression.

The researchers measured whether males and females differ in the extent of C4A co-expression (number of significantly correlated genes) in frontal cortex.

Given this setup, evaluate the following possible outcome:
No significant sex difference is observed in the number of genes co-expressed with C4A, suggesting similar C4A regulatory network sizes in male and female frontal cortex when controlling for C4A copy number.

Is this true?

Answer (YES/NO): NO